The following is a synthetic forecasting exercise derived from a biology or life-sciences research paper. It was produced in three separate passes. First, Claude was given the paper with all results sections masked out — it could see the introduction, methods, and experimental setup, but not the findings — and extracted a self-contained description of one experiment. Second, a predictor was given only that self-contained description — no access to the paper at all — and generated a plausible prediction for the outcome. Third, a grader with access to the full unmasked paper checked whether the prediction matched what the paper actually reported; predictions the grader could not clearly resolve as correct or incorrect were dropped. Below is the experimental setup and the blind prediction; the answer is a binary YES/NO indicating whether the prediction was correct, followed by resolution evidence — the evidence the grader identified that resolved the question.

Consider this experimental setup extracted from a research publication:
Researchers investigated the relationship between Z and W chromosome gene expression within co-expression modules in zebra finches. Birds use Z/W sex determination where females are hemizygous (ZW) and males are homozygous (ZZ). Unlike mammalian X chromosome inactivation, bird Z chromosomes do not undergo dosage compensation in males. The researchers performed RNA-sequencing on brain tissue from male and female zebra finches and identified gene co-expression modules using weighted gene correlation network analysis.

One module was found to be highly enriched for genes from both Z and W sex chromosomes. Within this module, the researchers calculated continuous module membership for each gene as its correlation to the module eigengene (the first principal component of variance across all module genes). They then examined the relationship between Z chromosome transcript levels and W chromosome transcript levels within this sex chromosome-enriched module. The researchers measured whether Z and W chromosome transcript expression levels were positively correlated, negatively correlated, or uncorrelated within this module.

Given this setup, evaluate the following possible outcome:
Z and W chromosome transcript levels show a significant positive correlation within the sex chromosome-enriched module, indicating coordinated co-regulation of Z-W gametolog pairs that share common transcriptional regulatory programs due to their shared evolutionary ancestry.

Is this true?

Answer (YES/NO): NO